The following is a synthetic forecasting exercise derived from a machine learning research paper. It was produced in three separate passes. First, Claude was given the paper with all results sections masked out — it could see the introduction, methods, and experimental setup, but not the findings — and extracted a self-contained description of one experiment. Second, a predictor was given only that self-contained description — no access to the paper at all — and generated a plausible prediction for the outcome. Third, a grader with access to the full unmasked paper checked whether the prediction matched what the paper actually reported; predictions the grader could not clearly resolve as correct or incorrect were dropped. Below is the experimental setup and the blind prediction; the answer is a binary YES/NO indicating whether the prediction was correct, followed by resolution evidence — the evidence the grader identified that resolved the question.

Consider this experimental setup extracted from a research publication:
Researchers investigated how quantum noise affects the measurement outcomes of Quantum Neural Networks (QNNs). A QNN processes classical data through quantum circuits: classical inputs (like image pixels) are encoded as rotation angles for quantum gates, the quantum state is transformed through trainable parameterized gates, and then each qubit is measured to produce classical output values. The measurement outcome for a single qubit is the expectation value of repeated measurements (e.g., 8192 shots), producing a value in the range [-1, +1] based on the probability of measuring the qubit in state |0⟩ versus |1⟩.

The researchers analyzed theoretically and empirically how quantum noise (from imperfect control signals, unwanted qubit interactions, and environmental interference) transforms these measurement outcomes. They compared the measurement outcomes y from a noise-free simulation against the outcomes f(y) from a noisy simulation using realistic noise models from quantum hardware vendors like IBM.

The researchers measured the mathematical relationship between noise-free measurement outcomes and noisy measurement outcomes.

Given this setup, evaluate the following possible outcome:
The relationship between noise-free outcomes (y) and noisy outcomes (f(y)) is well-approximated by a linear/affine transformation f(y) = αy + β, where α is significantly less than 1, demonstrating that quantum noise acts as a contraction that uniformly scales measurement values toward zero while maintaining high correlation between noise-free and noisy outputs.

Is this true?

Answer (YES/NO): NO